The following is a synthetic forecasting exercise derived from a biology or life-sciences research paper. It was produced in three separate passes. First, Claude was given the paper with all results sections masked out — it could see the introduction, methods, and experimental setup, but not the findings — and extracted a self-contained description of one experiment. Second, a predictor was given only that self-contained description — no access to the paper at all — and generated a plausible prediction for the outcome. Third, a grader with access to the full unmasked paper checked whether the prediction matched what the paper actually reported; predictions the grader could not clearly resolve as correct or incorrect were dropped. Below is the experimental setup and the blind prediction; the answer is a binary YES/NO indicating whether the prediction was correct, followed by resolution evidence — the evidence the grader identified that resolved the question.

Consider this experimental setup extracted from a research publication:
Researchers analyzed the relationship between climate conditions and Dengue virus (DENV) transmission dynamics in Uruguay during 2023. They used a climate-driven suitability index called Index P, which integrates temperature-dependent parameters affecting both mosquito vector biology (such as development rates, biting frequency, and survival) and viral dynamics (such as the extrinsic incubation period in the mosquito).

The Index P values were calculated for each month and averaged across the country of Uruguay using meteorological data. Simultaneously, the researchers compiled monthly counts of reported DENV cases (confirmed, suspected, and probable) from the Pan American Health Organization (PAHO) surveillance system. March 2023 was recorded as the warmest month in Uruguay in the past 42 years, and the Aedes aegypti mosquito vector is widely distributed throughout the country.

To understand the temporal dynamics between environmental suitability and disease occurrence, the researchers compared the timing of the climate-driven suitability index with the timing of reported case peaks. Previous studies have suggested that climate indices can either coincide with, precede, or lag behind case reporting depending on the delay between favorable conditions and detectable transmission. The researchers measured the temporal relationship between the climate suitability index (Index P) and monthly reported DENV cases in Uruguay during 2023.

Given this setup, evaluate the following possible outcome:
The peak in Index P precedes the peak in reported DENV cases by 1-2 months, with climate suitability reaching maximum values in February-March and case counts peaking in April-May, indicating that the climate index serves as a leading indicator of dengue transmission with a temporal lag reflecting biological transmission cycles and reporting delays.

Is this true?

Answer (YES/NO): YES